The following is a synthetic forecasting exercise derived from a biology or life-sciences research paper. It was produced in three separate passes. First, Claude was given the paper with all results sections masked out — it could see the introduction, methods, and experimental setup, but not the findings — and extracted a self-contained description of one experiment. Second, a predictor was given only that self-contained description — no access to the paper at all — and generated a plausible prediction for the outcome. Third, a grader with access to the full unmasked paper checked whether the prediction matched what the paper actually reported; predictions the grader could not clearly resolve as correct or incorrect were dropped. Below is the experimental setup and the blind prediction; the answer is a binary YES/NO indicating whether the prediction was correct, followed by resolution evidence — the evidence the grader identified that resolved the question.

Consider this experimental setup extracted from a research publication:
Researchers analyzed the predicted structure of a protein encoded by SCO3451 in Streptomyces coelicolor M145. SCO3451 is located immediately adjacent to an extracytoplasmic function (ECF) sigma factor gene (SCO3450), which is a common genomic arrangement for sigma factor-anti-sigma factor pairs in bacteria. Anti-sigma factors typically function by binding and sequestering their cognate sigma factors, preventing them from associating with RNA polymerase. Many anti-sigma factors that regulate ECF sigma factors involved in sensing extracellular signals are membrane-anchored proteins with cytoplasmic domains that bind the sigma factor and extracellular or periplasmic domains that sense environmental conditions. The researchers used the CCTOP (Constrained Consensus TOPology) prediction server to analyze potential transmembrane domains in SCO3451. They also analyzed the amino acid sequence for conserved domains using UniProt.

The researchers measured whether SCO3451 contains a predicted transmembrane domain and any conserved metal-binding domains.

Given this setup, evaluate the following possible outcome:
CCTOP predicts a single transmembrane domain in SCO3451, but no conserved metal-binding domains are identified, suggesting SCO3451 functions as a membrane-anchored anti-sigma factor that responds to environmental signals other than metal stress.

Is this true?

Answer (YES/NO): NO